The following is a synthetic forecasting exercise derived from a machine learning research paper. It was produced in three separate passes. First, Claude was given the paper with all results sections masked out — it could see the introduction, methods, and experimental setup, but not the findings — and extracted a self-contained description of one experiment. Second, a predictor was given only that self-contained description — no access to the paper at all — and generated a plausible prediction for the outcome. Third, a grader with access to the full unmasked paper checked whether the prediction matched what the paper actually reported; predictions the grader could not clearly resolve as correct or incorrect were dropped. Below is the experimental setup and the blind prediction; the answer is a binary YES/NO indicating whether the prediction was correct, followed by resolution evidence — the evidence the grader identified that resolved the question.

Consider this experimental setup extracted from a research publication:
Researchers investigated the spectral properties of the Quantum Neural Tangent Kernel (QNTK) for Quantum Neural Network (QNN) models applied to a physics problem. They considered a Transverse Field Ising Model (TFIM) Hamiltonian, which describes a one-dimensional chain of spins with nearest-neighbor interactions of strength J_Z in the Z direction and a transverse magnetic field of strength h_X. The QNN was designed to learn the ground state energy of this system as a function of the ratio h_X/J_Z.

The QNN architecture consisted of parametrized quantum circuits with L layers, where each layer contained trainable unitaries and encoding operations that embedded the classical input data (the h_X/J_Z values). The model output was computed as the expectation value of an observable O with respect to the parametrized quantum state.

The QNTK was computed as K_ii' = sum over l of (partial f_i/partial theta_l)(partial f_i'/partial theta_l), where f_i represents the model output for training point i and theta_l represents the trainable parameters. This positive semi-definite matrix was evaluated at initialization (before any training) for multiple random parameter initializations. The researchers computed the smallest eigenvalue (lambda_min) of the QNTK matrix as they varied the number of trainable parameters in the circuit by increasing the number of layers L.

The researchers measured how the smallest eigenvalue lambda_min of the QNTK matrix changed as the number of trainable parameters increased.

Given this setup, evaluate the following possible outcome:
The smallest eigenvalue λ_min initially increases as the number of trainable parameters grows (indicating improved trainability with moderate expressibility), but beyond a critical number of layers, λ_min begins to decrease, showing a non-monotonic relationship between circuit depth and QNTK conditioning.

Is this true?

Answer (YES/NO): NO